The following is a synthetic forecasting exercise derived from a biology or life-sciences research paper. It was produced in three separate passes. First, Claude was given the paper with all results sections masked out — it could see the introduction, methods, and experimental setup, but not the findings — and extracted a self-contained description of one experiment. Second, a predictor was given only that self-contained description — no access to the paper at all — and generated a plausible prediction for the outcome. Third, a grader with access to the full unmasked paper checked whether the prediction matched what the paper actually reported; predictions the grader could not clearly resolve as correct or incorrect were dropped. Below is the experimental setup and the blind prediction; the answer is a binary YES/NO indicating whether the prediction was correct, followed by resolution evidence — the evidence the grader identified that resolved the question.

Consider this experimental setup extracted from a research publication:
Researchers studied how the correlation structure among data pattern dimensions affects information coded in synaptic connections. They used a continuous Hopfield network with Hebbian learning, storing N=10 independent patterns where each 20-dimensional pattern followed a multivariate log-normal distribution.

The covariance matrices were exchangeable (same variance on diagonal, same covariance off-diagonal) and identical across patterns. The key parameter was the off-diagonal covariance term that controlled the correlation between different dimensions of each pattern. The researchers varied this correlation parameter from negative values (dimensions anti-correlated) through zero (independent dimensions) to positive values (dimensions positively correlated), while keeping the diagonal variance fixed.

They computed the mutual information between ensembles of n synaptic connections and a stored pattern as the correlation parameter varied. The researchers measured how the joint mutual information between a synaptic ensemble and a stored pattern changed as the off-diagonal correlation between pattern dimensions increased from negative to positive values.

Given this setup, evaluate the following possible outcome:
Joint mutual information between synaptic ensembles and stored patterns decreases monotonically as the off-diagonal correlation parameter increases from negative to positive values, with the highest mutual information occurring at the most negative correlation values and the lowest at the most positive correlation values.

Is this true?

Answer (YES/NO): NO